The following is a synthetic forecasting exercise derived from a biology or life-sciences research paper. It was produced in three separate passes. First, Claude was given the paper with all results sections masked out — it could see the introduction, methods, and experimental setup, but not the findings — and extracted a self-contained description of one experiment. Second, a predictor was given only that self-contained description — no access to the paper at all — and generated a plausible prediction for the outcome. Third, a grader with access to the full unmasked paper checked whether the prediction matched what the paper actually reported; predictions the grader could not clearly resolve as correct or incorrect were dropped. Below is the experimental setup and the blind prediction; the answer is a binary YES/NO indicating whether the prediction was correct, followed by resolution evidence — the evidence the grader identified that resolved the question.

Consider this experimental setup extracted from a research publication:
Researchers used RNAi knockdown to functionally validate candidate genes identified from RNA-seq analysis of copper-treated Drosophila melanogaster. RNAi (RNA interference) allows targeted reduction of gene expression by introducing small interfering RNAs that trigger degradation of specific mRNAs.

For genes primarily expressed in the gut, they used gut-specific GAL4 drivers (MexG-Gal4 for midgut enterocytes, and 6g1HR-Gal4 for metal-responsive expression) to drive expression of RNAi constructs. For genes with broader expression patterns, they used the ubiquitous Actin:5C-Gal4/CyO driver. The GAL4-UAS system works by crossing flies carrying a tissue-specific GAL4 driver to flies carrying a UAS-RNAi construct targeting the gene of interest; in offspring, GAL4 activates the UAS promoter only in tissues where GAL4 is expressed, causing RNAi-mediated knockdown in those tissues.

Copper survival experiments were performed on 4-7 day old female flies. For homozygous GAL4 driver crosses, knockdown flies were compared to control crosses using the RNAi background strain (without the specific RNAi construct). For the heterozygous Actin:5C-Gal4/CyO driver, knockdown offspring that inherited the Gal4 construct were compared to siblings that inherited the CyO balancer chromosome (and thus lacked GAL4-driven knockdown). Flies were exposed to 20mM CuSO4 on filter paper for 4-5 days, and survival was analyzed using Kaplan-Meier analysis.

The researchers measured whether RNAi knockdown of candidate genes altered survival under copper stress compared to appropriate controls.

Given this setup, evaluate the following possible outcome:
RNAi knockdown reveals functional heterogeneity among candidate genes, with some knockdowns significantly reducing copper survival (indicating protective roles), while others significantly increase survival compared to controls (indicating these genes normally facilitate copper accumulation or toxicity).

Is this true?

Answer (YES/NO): YES